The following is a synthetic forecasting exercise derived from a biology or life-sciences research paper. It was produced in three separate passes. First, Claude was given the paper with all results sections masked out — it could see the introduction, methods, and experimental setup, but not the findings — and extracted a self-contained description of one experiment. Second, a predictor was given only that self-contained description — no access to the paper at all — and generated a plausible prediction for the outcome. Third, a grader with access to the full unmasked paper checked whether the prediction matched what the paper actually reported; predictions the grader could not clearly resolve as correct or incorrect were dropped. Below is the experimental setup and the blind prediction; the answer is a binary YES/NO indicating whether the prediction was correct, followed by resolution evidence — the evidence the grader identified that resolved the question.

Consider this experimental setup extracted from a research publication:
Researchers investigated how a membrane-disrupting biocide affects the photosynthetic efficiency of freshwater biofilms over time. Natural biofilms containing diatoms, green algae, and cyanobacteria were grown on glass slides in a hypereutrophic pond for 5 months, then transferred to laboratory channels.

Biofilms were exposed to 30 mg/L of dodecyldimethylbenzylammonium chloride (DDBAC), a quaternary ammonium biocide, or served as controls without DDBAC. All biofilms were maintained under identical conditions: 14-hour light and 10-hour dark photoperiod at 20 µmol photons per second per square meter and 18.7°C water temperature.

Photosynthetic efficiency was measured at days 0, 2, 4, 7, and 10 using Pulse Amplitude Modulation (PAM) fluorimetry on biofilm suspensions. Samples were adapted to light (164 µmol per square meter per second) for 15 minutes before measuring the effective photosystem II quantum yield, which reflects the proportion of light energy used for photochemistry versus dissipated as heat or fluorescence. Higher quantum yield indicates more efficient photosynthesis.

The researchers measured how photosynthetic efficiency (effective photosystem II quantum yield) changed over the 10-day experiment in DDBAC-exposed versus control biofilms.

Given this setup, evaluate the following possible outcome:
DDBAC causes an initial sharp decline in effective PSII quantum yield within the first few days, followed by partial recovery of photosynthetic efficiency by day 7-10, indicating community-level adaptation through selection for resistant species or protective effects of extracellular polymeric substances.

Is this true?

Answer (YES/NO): NO